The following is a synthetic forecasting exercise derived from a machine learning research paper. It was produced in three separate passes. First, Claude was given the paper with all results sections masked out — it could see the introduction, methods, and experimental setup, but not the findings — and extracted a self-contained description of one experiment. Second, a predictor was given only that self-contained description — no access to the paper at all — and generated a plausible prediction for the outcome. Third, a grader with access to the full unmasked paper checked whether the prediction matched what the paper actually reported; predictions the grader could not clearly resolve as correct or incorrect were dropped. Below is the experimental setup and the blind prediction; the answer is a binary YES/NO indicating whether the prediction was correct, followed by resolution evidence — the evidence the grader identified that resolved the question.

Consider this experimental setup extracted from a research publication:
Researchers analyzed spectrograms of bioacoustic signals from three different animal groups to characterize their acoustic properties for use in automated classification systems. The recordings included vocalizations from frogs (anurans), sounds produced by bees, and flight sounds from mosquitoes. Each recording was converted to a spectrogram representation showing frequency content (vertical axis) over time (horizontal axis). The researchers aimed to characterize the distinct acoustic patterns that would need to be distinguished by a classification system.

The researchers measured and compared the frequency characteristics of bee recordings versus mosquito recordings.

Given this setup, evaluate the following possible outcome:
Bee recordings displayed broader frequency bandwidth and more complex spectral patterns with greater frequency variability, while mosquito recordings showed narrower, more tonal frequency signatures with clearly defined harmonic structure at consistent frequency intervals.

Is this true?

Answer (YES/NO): NO